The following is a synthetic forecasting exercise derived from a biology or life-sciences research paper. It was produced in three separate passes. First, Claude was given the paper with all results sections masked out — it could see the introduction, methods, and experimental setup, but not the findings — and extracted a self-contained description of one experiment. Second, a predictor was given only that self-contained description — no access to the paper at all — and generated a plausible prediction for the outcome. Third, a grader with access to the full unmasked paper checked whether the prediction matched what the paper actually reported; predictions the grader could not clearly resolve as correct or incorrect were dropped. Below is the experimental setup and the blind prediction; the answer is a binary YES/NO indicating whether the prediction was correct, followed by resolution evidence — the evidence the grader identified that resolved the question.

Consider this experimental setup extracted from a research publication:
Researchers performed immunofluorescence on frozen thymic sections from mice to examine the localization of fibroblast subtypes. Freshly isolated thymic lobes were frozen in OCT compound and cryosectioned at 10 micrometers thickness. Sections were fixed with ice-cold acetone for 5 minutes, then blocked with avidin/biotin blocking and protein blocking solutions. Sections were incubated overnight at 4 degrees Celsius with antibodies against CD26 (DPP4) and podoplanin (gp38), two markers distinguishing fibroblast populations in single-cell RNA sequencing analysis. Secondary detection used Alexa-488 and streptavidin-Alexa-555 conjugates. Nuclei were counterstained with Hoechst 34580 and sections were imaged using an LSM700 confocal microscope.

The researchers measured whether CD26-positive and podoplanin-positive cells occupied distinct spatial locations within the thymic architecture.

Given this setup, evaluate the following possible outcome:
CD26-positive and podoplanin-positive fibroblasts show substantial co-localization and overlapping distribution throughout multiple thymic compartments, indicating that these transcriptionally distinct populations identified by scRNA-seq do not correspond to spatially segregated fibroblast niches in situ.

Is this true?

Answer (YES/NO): NO